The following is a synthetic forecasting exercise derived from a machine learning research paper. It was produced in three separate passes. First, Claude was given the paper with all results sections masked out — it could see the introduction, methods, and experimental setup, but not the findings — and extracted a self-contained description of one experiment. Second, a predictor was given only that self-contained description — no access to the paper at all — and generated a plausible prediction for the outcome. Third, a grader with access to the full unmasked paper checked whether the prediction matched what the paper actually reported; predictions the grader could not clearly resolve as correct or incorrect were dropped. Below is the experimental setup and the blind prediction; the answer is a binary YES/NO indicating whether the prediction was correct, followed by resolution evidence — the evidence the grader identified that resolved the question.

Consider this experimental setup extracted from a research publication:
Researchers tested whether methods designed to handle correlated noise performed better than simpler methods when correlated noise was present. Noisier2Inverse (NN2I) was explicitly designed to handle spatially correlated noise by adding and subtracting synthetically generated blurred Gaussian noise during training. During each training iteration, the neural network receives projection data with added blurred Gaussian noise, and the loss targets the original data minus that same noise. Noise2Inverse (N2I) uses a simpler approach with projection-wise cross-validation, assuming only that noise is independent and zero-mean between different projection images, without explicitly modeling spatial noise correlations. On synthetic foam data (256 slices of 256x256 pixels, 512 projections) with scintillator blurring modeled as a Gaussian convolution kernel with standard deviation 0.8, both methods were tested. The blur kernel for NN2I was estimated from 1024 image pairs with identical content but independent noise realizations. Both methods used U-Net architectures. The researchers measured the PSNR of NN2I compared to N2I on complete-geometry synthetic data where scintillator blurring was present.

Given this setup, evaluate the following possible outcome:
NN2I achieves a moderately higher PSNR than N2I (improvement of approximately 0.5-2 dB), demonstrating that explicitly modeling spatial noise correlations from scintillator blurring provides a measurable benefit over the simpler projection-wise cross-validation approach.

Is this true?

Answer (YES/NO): YES